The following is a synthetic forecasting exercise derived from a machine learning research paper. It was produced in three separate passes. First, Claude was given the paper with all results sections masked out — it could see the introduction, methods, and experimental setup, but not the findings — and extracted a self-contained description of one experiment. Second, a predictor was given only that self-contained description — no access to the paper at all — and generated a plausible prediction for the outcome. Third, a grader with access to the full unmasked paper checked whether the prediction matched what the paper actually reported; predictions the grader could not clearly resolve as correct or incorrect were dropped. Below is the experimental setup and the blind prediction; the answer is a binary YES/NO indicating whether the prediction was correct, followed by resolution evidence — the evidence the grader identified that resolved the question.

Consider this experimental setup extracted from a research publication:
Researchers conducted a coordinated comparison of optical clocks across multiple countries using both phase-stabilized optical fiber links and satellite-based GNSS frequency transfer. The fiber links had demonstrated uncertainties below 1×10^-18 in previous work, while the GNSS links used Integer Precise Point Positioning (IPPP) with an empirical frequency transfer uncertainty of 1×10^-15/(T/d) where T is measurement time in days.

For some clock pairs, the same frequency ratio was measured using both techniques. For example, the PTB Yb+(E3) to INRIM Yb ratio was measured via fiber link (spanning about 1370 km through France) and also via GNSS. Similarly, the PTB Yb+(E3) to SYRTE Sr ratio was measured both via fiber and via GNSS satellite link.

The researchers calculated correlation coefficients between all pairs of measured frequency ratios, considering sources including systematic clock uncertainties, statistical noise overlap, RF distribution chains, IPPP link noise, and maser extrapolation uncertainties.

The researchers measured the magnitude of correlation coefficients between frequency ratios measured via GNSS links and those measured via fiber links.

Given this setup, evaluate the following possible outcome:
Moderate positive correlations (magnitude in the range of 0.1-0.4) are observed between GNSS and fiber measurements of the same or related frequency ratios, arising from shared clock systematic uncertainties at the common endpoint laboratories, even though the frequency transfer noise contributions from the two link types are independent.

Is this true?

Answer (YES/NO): NO